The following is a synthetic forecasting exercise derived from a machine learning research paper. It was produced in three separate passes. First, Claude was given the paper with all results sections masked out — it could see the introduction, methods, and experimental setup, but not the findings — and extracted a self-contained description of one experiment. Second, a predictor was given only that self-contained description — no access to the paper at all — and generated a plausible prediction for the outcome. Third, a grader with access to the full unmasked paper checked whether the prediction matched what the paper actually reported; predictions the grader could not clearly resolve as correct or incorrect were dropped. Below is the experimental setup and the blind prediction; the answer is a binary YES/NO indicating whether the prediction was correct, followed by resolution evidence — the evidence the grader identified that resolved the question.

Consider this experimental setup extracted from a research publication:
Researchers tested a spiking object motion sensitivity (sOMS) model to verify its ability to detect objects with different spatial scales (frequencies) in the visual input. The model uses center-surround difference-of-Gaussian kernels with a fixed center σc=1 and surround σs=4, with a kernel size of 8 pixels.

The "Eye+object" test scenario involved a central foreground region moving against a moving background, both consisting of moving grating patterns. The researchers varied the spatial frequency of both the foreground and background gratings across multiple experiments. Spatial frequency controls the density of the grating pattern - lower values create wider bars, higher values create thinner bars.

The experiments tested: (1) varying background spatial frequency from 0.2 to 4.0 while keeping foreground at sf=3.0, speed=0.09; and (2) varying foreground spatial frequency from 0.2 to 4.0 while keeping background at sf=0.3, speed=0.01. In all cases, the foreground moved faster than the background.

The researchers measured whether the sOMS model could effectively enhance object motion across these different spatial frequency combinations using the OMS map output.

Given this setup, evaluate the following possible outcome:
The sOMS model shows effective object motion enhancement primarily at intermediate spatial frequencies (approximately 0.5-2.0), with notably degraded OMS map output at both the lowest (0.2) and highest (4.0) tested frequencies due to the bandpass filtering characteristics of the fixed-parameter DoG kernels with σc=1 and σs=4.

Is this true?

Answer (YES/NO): NO